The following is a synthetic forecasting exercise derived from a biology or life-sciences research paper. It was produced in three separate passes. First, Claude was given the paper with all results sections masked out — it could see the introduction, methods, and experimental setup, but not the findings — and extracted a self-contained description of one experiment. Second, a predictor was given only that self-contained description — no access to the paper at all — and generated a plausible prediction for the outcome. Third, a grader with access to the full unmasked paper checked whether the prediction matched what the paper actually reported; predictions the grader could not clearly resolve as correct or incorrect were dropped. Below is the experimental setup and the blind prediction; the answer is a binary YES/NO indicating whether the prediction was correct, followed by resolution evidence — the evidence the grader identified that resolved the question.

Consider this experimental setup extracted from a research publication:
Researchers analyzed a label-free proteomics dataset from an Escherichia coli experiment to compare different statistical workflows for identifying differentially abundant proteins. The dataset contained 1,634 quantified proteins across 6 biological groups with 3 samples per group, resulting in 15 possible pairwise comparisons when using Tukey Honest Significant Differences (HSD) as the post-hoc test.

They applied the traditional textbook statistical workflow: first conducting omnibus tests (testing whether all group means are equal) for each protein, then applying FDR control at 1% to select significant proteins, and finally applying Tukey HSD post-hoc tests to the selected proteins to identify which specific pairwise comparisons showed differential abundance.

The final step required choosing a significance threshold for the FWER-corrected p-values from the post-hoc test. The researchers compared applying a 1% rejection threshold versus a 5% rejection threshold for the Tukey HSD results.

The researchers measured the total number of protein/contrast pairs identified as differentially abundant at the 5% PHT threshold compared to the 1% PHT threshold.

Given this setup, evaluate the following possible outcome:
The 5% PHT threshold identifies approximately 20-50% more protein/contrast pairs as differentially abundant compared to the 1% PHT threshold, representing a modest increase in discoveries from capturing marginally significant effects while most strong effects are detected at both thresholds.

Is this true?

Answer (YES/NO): NO